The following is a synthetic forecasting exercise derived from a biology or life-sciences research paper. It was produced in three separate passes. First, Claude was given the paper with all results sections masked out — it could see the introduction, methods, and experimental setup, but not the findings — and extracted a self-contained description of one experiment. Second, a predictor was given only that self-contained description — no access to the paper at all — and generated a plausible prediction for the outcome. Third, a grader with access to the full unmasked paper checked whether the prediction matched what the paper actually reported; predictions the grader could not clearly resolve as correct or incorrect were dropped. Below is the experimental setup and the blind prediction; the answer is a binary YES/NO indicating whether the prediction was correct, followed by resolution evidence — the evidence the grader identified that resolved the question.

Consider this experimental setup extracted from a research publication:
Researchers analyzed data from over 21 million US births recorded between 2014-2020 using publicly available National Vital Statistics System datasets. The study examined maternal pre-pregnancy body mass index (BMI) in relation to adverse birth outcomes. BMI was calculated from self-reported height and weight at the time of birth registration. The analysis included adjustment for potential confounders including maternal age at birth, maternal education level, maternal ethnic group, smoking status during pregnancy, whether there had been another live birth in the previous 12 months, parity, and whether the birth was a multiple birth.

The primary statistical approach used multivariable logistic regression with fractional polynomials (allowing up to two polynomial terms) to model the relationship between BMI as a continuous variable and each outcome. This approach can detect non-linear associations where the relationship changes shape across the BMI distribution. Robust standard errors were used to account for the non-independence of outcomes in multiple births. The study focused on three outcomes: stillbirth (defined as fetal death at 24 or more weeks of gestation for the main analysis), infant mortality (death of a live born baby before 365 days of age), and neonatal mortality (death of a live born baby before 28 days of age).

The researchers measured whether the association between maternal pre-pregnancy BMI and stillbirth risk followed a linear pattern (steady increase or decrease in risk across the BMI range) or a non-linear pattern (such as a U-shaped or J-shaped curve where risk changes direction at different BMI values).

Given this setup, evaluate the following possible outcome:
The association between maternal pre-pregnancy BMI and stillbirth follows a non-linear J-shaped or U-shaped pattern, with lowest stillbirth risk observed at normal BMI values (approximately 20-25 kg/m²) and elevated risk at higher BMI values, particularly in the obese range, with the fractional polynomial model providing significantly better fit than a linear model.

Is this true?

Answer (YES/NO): NO